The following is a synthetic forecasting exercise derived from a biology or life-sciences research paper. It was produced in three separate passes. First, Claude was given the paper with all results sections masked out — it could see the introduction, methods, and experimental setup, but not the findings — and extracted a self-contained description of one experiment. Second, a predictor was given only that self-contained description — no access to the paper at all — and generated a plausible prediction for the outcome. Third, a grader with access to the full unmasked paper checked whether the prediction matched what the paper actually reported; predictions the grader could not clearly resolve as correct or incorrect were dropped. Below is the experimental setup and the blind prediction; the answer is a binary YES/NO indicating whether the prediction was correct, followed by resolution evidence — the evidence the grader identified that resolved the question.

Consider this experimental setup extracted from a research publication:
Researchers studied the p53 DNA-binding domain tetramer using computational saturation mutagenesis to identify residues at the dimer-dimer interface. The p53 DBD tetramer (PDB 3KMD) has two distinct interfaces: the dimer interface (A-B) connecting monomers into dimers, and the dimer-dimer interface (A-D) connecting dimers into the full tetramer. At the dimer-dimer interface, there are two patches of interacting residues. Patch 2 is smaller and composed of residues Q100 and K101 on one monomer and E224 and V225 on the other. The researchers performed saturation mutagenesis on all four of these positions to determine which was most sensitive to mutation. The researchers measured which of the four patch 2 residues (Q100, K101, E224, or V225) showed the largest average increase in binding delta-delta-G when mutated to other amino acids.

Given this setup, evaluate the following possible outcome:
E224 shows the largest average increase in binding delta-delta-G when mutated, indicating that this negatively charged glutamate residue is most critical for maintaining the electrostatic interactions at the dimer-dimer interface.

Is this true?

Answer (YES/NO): YES